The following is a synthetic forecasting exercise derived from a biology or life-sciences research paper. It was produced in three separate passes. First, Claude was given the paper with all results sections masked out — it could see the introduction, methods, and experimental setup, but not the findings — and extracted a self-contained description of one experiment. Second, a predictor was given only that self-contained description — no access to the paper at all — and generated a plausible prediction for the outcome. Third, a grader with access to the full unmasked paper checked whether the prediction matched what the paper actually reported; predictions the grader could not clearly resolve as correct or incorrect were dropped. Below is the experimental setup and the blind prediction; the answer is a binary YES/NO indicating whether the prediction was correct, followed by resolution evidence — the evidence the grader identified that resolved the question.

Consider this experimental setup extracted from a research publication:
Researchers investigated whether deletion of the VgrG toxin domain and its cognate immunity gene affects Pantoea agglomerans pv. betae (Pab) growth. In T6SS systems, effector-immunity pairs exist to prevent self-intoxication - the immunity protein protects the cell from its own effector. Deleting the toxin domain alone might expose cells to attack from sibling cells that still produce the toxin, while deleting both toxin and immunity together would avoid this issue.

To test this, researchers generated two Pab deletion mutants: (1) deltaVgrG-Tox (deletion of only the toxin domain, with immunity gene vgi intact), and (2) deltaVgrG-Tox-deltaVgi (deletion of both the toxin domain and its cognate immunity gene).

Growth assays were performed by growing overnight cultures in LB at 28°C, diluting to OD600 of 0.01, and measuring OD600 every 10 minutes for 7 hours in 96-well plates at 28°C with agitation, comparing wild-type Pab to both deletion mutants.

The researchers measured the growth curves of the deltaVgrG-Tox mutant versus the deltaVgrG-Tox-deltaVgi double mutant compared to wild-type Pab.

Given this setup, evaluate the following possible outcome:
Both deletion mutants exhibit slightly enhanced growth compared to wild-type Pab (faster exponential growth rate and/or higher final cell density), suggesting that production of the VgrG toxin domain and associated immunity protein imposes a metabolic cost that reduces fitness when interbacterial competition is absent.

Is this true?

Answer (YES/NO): NO